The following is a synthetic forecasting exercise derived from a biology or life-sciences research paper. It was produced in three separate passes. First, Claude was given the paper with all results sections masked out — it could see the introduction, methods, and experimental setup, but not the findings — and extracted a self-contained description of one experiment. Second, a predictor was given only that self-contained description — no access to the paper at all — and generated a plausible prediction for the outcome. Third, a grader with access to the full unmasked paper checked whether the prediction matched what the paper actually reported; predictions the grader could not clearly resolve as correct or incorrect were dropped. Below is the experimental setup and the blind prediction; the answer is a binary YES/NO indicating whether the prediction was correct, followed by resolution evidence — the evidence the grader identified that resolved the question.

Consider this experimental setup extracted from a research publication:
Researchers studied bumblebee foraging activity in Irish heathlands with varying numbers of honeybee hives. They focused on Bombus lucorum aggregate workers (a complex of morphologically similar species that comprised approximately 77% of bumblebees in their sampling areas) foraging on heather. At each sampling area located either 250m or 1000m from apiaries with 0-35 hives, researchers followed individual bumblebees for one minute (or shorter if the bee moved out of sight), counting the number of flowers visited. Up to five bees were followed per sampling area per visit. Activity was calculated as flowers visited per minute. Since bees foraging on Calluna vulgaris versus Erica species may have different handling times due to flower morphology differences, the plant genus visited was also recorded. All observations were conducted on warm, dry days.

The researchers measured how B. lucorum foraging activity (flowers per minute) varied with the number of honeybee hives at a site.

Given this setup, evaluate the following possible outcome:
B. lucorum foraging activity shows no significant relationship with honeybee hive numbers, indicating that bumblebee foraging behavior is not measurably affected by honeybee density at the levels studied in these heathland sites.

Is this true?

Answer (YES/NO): NO